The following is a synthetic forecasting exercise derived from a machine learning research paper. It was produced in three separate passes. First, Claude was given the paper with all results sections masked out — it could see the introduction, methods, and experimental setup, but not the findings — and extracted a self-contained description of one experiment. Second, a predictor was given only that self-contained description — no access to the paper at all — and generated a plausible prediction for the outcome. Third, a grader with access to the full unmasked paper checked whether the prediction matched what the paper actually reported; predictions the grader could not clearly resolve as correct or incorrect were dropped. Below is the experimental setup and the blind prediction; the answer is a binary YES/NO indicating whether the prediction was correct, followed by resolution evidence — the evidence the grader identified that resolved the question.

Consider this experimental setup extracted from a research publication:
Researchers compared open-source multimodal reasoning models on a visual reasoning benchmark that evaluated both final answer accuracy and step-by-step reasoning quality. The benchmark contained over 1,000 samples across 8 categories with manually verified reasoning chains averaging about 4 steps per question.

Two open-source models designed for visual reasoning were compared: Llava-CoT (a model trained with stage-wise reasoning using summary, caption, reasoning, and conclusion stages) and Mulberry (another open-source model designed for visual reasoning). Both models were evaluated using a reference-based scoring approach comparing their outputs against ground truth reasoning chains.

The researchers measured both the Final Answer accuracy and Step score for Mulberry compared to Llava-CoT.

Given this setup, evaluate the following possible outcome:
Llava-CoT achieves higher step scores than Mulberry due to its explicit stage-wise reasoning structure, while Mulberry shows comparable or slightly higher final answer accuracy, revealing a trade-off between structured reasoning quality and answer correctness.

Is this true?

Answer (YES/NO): NO